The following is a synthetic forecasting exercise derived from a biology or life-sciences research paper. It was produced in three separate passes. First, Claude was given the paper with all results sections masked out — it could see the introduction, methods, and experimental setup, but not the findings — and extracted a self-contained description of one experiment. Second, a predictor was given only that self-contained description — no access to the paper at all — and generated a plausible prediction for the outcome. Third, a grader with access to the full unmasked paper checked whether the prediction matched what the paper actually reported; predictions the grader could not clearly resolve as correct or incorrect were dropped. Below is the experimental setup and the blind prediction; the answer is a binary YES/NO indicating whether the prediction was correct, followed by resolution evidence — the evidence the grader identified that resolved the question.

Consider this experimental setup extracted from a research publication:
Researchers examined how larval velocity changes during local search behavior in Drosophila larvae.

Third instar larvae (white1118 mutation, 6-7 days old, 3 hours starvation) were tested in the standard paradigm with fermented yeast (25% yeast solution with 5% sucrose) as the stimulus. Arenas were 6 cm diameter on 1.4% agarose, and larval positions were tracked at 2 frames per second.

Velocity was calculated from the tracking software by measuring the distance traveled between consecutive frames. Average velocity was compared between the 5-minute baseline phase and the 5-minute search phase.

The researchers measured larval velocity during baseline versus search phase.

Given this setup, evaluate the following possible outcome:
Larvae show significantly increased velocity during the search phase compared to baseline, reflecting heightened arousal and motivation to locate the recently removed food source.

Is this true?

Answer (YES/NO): YES